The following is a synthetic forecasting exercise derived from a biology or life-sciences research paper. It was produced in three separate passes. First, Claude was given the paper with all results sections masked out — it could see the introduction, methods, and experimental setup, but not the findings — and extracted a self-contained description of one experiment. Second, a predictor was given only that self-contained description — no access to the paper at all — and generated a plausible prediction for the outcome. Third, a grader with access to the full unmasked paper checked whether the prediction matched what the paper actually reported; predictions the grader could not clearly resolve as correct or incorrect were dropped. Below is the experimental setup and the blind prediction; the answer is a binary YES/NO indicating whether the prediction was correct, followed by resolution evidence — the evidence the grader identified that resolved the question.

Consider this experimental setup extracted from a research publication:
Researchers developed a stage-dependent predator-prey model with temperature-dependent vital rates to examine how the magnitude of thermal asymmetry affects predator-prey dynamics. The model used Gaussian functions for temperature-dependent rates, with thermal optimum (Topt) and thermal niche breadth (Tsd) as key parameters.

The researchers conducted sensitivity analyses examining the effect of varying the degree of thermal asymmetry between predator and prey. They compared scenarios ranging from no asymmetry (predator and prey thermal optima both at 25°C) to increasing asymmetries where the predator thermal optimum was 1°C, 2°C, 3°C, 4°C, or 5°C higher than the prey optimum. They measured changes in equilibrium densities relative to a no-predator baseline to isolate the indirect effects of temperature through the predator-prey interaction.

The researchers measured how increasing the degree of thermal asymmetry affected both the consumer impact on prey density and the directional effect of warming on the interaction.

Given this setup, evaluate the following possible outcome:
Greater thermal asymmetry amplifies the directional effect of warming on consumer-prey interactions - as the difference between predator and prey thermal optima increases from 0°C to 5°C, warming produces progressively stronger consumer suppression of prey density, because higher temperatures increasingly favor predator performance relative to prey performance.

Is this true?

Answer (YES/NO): NO